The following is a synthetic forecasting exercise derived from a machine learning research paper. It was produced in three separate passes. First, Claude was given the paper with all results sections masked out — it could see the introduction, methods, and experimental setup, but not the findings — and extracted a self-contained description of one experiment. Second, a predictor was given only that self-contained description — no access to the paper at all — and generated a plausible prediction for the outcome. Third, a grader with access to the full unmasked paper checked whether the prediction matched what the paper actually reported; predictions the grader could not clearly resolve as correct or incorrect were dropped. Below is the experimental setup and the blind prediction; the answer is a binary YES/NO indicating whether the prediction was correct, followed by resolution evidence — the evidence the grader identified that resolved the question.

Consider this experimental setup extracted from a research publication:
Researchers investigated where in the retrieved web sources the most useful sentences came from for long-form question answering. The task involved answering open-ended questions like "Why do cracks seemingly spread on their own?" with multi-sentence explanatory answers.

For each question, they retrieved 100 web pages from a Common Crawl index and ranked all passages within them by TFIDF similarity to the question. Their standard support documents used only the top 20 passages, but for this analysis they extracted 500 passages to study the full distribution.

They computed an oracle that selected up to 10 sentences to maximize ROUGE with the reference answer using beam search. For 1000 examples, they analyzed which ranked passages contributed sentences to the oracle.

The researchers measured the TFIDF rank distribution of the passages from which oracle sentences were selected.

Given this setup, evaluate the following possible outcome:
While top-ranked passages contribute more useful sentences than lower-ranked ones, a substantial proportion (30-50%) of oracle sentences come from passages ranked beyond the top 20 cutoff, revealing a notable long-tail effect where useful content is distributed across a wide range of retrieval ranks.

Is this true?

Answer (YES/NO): NO